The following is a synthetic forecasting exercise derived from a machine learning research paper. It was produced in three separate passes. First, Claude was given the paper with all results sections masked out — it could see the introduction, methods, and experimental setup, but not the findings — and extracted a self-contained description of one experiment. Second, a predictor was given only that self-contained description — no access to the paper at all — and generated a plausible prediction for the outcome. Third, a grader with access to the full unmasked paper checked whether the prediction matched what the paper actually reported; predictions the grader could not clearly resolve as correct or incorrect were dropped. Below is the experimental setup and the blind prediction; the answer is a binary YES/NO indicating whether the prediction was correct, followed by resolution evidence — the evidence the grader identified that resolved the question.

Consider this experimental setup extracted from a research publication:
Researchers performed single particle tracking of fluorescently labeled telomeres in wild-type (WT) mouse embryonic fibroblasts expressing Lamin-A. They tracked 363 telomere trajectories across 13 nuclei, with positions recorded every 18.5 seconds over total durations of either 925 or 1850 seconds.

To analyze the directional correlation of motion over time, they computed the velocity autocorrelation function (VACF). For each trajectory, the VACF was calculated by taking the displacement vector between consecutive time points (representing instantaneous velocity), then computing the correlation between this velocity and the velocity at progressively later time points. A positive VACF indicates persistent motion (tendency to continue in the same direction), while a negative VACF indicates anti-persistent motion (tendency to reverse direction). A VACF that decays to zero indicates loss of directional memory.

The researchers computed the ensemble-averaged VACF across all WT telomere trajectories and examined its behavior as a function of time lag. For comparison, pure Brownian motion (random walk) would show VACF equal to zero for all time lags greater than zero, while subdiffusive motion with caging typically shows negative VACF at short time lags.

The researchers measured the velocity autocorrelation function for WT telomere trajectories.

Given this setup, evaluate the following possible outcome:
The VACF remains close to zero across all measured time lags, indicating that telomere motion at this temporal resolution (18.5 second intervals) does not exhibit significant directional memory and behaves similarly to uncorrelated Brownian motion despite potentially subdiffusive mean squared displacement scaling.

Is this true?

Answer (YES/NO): NO